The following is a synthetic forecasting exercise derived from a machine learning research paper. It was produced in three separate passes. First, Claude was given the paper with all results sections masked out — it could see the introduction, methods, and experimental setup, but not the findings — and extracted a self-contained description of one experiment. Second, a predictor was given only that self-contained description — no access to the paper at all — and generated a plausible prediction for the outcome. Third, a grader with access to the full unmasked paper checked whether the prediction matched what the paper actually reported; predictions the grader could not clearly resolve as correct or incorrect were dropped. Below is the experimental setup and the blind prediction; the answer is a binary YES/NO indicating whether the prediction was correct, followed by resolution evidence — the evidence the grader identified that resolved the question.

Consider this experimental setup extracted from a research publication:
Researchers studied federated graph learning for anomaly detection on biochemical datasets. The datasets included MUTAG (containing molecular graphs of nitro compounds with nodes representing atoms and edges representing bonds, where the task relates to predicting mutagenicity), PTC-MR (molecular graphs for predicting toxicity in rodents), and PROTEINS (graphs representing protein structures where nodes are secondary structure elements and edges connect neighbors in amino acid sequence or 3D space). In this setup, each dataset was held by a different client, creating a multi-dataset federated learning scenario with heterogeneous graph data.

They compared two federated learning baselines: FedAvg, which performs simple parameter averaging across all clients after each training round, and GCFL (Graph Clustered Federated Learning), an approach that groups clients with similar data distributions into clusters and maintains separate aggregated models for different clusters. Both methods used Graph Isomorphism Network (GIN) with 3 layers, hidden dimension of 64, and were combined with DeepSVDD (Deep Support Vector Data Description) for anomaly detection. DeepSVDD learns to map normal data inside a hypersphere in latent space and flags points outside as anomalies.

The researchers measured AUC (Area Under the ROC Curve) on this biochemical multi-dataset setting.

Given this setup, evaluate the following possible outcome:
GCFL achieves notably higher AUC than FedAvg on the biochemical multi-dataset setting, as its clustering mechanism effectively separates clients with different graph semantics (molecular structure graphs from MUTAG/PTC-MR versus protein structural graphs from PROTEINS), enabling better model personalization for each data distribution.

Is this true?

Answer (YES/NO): NO